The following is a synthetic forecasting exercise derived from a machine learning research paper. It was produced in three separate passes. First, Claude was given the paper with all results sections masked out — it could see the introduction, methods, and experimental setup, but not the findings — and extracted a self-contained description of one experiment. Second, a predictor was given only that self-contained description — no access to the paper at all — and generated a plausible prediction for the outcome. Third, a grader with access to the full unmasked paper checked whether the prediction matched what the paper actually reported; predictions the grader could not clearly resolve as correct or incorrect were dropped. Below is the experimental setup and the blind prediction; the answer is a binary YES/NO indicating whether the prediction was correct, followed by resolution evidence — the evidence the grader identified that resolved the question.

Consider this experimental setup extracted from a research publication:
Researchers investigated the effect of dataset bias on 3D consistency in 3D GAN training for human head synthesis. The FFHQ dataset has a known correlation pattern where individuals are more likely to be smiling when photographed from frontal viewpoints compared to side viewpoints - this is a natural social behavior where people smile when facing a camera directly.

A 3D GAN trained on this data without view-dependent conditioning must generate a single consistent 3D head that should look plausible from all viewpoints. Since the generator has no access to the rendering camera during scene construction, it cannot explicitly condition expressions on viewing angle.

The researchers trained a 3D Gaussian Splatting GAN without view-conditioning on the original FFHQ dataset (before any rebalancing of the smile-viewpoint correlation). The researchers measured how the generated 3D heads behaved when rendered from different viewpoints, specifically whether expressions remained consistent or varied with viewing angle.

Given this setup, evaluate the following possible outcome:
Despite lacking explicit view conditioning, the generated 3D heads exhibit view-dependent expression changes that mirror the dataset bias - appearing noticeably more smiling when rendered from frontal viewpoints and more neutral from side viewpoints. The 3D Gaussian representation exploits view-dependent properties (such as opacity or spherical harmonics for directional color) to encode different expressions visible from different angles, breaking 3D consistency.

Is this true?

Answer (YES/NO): YES